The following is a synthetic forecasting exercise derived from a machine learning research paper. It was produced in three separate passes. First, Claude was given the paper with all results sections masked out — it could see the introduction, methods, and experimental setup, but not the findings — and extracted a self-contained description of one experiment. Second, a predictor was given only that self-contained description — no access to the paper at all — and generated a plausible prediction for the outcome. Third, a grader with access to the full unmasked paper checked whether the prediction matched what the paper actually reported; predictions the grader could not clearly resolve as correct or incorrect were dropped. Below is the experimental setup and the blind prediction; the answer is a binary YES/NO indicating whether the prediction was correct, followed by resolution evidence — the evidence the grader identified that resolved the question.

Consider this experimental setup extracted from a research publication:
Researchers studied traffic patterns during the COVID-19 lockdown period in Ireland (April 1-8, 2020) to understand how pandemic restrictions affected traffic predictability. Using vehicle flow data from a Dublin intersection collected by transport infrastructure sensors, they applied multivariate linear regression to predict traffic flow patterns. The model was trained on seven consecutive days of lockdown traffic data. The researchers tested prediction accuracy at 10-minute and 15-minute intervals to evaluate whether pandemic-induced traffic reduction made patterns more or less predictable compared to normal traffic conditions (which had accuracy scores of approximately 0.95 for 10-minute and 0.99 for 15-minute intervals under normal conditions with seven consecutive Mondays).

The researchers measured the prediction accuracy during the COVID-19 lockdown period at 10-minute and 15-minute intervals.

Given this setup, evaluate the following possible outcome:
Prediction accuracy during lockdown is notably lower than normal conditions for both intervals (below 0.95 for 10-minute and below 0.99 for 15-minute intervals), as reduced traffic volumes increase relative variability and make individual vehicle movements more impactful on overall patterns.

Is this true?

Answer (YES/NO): NO